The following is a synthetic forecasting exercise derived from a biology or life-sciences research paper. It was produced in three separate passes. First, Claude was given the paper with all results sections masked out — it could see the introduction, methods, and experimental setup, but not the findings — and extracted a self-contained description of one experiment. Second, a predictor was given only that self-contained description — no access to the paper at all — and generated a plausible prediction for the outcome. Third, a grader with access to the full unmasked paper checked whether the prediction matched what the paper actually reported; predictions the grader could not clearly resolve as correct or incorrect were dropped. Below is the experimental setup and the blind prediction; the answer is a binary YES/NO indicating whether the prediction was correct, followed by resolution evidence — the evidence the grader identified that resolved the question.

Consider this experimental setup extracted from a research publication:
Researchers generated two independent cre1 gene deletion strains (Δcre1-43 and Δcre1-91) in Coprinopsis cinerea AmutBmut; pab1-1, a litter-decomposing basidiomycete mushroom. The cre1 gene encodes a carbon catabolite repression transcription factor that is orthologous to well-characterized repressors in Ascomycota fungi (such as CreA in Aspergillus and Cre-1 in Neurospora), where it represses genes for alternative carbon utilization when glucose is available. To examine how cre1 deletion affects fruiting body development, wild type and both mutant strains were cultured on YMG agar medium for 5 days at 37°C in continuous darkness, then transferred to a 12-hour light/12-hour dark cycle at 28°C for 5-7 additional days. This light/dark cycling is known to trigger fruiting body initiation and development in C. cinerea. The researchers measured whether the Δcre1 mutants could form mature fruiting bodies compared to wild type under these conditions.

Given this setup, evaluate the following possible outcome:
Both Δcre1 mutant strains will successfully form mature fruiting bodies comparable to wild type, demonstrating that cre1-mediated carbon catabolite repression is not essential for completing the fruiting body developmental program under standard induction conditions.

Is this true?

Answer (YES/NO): YES